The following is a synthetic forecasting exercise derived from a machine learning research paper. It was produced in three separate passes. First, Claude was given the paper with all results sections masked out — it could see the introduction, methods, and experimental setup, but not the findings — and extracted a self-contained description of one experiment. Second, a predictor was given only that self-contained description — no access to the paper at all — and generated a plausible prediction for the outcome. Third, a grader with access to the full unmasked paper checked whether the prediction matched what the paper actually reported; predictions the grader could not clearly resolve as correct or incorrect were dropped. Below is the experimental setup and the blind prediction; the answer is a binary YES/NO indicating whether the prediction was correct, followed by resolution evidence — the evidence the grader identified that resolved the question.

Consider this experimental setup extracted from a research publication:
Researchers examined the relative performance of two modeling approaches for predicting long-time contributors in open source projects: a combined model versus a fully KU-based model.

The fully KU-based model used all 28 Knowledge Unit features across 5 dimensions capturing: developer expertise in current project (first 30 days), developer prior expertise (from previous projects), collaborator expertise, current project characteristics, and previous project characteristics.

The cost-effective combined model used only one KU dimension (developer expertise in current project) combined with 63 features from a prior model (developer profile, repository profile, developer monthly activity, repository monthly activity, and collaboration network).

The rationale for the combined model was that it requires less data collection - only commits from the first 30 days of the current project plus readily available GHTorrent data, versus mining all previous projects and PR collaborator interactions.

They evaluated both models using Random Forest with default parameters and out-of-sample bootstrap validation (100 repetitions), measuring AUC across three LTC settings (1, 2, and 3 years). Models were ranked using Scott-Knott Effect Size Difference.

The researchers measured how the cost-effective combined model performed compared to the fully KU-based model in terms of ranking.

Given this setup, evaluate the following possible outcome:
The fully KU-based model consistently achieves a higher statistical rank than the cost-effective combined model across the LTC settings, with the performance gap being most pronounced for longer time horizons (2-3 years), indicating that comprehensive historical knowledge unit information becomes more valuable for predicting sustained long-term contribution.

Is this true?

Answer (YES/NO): NO